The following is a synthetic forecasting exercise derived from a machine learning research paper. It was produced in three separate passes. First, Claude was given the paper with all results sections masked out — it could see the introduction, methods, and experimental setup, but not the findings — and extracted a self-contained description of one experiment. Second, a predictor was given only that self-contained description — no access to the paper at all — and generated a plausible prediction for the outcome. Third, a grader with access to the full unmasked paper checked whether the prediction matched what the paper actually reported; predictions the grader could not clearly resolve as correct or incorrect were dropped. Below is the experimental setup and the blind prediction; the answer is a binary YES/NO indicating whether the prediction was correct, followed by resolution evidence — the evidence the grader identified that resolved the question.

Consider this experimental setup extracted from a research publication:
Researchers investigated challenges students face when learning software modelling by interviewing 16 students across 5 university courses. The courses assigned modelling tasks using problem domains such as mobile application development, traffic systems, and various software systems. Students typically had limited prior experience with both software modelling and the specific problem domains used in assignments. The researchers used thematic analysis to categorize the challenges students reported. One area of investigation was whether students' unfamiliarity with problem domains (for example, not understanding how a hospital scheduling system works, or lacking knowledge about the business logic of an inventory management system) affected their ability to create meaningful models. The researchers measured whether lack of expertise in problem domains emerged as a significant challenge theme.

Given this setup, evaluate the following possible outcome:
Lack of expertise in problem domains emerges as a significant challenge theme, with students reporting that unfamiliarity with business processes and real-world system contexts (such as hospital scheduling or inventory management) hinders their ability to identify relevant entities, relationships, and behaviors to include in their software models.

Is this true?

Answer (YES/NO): YES